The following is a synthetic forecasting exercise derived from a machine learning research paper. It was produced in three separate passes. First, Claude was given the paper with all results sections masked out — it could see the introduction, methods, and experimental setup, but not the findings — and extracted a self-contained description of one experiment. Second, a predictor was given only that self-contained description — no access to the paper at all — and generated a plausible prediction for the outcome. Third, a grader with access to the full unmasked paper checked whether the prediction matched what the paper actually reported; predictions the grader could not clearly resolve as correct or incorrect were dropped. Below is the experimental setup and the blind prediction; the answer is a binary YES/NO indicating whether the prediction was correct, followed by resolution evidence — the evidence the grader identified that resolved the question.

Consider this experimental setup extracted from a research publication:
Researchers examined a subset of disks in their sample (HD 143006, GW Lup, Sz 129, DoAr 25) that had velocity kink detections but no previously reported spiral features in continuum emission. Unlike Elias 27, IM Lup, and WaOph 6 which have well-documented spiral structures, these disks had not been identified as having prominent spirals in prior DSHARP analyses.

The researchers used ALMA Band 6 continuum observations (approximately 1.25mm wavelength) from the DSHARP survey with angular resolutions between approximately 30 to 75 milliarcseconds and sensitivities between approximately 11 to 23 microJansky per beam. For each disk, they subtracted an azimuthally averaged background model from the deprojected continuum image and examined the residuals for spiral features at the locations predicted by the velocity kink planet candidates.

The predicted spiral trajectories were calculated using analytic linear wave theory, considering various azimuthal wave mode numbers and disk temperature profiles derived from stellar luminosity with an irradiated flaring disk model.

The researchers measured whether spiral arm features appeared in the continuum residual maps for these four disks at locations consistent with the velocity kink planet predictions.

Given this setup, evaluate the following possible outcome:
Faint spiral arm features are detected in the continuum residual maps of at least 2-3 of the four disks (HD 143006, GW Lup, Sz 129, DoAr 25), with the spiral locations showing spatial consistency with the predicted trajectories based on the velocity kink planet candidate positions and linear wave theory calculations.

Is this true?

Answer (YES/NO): NO